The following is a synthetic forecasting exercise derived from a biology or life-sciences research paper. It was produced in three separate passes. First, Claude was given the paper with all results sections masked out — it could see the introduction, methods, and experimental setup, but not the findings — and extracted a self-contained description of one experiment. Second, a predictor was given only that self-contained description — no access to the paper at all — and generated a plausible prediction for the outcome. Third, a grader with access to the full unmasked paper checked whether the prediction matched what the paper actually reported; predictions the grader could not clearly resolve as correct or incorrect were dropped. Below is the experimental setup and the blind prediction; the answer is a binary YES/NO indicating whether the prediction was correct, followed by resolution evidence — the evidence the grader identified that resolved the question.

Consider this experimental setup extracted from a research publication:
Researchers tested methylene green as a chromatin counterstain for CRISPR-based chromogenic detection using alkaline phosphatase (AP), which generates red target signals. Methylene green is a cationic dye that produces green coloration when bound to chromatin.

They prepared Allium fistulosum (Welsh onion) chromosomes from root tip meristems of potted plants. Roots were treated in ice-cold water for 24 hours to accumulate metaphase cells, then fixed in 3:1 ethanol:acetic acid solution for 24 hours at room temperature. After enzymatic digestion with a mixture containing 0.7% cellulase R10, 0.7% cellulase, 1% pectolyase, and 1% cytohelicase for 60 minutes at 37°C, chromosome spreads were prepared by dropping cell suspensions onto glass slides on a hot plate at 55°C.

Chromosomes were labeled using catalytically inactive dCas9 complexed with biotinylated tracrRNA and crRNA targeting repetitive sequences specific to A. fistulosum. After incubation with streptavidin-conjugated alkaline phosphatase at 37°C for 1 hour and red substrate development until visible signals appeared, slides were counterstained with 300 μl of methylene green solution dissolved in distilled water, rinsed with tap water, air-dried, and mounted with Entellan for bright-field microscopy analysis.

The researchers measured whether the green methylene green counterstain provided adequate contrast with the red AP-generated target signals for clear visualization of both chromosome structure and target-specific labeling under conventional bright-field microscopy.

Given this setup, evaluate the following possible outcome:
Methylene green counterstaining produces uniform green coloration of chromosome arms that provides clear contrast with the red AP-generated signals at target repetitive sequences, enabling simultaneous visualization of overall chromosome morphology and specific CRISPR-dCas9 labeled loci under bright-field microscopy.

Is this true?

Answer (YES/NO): NO